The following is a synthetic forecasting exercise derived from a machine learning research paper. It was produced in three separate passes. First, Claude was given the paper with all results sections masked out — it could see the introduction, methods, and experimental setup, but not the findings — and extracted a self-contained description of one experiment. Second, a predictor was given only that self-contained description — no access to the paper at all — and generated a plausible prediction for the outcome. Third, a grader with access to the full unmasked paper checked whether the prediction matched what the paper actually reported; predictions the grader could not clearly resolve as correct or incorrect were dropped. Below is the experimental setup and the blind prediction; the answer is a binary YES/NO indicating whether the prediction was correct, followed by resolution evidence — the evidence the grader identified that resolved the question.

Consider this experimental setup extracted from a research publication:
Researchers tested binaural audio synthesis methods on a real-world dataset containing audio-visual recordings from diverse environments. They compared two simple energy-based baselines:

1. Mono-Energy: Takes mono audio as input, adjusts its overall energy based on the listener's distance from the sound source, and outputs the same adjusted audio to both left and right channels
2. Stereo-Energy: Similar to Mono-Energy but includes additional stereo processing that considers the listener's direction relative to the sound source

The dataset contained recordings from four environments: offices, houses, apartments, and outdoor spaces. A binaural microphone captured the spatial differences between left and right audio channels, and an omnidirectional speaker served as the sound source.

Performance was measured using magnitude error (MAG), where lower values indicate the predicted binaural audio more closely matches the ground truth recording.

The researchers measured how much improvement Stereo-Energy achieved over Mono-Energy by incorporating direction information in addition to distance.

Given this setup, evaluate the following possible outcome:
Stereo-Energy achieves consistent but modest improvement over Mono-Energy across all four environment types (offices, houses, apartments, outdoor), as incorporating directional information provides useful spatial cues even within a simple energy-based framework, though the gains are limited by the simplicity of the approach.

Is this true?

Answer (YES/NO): YES